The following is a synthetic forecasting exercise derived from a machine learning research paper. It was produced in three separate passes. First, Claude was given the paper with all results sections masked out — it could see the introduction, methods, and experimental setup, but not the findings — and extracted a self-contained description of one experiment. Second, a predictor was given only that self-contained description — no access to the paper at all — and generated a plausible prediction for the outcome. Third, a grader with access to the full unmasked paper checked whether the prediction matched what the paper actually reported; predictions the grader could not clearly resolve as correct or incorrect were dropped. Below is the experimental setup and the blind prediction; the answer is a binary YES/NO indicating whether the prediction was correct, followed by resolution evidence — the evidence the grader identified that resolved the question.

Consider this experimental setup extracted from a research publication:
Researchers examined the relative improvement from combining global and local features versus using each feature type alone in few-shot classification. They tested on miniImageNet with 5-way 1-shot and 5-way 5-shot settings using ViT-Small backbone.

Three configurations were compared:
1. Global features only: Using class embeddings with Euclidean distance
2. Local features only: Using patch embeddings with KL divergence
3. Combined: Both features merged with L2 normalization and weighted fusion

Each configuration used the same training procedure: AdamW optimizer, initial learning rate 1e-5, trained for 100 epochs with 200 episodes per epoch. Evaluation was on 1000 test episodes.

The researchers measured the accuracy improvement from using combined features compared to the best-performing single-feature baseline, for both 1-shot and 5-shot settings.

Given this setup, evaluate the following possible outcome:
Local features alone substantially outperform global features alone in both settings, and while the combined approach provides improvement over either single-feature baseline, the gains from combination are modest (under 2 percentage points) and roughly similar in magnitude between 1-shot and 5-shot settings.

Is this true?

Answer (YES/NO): NO